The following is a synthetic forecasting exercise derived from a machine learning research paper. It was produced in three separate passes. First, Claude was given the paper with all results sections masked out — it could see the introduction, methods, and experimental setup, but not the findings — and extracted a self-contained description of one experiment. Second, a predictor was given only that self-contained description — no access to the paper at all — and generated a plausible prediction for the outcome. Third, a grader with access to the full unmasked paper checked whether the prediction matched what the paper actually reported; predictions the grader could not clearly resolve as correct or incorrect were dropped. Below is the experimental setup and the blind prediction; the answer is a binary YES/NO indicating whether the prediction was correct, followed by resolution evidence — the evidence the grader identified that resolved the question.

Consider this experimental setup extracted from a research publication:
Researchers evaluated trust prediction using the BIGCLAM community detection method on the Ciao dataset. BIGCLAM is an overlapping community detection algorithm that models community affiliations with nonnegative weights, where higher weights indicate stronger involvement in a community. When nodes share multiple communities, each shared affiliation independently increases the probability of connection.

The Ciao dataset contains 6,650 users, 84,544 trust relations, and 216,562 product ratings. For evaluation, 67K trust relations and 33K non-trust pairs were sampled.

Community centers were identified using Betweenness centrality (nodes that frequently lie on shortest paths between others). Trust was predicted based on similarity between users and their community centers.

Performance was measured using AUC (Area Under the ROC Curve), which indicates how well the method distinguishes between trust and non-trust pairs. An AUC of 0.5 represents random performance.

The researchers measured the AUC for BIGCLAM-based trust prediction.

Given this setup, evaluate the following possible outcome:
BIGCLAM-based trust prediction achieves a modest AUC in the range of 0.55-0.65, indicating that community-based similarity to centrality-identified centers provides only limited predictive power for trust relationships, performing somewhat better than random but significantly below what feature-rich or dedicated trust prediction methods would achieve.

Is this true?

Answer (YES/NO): NO